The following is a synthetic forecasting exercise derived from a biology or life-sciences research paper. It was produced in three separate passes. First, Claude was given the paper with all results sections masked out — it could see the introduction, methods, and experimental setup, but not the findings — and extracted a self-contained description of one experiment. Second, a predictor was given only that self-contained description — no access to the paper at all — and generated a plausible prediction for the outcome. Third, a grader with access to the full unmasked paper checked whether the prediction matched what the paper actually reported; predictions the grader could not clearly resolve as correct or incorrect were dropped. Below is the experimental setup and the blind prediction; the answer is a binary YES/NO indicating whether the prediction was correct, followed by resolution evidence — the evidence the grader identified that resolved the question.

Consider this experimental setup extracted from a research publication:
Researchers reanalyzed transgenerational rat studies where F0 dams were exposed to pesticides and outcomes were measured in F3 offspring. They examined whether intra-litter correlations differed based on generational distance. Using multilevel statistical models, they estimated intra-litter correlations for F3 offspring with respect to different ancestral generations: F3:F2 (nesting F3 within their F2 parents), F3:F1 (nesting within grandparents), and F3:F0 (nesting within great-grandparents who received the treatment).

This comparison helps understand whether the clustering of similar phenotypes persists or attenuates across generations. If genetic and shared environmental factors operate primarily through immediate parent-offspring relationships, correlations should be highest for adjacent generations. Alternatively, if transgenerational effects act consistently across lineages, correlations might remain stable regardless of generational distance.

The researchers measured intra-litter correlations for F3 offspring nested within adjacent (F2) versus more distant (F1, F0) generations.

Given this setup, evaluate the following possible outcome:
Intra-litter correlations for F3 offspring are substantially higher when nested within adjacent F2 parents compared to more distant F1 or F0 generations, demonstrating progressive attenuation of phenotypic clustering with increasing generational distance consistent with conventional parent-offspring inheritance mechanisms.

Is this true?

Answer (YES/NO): YES